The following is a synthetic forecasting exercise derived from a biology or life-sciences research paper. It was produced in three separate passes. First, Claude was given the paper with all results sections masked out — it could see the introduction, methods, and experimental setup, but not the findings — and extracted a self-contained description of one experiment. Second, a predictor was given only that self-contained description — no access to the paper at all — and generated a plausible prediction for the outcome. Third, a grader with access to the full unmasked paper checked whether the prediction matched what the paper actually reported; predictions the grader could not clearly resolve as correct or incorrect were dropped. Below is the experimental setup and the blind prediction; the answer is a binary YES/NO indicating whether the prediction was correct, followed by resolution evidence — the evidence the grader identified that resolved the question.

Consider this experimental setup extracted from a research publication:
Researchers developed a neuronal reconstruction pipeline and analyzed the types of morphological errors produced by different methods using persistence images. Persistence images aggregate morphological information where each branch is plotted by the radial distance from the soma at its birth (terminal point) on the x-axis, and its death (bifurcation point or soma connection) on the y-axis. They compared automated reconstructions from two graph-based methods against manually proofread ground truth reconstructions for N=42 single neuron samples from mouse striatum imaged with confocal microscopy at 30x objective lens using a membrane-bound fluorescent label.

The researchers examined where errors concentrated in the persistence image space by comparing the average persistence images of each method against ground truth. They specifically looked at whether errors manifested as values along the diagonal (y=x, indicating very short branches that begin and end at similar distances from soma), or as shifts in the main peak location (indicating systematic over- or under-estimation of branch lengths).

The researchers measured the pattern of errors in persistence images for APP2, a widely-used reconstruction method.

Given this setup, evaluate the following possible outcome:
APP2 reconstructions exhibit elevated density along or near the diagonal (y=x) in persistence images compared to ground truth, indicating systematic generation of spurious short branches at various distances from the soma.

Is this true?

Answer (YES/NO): YES